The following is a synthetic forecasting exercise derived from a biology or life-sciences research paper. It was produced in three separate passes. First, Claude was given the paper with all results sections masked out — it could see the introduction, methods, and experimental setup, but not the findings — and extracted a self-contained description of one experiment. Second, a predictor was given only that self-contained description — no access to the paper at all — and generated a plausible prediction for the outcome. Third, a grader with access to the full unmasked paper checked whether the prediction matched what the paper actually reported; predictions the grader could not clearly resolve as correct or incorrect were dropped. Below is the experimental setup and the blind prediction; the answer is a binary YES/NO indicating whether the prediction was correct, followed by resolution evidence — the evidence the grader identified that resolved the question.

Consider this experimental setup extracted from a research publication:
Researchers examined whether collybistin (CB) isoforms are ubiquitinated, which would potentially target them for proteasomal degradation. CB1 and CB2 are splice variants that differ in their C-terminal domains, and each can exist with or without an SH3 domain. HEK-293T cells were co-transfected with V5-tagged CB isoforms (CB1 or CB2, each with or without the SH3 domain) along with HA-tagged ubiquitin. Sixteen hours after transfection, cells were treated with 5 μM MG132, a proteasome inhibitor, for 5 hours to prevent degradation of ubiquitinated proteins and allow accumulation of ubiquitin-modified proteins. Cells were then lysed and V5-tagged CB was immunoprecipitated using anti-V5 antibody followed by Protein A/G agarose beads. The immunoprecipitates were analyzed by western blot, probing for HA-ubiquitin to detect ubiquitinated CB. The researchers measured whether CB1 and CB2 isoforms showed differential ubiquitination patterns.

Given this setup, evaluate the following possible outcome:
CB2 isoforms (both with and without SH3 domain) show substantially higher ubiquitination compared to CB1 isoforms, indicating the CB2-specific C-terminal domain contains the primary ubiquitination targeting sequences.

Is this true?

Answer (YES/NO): NO